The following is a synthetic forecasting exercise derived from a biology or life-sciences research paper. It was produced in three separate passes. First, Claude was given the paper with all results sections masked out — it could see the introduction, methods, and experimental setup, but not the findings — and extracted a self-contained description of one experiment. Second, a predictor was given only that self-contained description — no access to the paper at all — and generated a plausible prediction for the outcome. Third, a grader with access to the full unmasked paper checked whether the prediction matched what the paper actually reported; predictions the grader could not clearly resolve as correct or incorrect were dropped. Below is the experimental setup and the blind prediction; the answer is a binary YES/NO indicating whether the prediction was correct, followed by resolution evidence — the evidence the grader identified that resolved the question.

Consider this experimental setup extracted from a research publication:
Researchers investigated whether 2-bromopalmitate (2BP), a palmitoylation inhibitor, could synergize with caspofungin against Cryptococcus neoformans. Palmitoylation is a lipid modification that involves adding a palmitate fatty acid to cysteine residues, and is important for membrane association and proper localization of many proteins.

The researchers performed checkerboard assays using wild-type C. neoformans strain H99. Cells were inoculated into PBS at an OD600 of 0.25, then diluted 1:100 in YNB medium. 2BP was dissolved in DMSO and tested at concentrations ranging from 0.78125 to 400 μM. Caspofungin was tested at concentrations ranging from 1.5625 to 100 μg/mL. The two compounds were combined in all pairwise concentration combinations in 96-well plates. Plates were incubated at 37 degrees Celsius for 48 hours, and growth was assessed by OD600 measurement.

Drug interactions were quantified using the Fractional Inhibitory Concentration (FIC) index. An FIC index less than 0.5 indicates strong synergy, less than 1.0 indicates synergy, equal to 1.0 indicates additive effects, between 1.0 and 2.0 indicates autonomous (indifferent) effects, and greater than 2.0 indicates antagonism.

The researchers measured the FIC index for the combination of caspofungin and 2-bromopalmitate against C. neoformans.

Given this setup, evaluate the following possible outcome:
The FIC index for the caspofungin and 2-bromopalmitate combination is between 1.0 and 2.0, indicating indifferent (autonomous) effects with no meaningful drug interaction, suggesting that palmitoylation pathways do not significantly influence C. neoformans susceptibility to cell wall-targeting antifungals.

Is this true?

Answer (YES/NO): YES